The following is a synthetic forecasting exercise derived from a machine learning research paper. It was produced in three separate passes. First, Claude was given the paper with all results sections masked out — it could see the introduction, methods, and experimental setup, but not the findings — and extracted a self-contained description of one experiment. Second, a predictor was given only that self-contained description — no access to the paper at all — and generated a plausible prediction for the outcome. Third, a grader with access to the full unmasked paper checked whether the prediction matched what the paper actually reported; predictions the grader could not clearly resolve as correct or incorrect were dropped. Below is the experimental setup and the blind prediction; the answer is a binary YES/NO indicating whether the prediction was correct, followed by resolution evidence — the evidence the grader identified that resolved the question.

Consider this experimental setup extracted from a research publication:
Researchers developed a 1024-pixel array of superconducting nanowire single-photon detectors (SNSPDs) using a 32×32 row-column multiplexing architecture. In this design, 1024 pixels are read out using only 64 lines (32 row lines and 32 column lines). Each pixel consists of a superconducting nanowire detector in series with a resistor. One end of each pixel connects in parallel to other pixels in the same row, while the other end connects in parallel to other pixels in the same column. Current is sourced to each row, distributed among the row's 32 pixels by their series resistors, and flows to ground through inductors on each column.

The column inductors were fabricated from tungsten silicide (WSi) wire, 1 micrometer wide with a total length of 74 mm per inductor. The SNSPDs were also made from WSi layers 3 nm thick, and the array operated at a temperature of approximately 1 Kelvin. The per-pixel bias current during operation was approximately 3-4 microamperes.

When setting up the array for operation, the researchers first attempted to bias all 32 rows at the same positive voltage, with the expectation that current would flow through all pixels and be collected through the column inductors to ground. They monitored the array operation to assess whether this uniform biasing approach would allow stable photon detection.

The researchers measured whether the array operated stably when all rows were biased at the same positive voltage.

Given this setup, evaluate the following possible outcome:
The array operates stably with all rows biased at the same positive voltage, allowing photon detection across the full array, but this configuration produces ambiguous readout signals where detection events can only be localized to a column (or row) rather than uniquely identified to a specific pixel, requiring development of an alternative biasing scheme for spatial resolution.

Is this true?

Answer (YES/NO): NO